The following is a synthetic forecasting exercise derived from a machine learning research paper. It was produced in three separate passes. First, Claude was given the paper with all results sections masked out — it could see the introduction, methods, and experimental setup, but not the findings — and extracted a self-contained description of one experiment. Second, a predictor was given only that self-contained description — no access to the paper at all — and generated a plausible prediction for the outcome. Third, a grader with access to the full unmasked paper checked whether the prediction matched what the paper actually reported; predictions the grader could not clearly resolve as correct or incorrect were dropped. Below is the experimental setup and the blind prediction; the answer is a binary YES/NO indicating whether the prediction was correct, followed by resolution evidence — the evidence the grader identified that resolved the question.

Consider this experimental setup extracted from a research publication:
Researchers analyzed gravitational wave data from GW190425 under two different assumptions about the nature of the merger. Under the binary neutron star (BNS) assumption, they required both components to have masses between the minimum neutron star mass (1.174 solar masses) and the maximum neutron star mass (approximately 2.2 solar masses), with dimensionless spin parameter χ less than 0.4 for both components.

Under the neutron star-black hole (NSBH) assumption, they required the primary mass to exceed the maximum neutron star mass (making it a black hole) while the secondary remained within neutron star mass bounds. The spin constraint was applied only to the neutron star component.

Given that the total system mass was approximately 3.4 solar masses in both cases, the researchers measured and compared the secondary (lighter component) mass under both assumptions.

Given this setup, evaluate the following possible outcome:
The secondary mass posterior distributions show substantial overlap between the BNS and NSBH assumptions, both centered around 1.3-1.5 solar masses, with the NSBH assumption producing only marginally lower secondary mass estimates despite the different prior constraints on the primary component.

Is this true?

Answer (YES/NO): NO